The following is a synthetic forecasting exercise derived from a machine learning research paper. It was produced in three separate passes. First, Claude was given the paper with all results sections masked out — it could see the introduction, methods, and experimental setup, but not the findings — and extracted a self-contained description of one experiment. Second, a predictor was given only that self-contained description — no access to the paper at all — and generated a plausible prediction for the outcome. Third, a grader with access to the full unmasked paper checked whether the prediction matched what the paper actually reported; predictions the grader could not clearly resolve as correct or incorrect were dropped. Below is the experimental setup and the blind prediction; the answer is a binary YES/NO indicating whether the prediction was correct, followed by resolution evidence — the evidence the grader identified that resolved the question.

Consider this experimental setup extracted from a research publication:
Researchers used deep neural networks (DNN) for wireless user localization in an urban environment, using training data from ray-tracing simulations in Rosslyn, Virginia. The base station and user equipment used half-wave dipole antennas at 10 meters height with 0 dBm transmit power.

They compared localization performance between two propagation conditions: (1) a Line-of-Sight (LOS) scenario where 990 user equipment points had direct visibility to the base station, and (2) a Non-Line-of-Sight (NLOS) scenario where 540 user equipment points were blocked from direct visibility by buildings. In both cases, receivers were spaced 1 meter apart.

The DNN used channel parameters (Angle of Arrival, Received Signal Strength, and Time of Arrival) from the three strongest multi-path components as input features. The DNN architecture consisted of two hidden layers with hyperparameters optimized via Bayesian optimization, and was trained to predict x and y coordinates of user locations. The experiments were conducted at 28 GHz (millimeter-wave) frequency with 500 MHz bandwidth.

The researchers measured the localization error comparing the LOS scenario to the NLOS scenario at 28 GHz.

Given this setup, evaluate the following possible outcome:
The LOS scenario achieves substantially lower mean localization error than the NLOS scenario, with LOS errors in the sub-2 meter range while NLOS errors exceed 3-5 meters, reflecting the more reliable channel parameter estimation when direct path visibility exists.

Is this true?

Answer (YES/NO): NO